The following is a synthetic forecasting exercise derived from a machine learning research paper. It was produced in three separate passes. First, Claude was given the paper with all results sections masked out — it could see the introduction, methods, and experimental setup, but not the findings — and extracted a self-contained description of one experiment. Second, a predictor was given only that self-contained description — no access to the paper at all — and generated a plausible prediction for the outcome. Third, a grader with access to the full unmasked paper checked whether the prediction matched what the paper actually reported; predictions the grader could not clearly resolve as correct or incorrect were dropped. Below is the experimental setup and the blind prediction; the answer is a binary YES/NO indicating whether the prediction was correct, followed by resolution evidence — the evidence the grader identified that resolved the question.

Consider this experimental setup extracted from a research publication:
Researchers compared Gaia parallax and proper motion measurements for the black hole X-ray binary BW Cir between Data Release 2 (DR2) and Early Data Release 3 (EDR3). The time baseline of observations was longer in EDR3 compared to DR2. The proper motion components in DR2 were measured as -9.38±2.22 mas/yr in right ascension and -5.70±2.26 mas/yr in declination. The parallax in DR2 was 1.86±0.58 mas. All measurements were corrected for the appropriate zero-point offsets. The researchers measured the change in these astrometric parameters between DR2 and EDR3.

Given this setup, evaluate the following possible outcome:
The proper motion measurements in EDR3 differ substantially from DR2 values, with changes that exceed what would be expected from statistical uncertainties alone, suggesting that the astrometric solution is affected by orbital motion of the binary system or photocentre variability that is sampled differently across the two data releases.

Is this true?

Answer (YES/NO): NO